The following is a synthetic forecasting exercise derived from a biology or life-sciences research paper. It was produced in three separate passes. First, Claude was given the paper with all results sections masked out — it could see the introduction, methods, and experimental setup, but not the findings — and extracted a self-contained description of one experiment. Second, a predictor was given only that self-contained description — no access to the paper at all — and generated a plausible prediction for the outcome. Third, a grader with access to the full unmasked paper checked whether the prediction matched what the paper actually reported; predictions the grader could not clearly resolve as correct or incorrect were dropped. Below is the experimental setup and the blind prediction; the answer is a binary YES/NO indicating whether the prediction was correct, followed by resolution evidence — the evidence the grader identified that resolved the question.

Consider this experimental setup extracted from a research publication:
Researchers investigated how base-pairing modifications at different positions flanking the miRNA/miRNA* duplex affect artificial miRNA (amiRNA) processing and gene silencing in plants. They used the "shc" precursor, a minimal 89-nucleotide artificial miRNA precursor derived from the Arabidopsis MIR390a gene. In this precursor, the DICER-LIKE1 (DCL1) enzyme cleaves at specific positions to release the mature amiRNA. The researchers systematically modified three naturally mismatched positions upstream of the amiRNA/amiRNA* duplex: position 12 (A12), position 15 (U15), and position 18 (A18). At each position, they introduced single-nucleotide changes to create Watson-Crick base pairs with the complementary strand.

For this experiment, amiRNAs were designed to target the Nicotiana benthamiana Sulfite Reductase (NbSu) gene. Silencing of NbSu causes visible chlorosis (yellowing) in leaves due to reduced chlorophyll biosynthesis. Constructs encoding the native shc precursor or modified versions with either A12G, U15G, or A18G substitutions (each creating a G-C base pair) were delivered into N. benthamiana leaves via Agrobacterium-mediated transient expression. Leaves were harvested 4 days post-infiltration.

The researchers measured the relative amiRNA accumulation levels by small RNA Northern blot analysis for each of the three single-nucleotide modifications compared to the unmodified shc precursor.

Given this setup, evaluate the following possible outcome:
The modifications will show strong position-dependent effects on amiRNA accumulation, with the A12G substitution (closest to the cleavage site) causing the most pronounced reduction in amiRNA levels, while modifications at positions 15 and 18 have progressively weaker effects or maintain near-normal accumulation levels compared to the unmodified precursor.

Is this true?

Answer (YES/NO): NO